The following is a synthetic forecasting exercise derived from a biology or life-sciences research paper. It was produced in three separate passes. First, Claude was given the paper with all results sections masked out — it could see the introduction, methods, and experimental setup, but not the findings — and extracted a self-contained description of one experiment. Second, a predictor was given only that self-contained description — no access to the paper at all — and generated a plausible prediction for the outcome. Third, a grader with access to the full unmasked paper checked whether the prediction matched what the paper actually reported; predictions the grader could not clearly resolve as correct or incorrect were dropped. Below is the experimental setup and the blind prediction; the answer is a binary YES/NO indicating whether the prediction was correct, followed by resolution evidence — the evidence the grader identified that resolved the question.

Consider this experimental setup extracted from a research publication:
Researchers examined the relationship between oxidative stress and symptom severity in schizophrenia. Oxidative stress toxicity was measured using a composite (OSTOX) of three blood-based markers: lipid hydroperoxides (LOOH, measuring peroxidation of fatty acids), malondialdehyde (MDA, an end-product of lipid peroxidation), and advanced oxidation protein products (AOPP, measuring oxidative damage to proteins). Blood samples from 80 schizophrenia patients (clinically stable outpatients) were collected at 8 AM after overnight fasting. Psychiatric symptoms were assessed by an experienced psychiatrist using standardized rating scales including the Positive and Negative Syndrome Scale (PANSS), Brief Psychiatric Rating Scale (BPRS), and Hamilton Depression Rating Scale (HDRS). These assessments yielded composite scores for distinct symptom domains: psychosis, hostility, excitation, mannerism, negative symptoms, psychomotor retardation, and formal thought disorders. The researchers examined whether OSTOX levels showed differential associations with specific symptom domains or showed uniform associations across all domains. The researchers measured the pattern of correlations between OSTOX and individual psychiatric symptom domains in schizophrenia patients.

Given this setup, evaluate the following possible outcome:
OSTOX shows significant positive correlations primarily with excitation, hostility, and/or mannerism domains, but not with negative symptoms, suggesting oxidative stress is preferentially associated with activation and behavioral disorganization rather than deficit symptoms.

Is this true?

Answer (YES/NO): NO